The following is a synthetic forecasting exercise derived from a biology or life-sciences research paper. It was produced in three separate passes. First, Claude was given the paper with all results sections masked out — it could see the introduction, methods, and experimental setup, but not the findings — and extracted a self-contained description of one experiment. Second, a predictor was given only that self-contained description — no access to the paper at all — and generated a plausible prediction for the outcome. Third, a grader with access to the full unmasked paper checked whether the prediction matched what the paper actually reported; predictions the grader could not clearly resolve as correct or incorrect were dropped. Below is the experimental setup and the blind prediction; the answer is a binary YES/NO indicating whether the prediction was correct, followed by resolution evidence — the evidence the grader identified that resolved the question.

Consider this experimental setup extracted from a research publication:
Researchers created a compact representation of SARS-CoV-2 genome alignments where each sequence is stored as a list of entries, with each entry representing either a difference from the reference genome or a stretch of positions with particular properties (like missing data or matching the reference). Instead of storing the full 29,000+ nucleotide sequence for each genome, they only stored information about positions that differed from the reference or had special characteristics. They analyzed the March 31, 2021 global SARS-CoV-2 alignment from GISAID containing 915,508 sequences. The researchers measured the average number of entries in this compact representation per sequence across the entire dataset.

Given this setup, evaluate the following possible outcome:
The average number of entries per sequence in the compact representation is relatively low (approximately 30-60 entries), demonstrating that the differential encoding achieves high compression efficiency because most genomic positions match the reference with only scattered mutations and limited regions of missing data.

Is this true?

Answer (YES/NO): NO